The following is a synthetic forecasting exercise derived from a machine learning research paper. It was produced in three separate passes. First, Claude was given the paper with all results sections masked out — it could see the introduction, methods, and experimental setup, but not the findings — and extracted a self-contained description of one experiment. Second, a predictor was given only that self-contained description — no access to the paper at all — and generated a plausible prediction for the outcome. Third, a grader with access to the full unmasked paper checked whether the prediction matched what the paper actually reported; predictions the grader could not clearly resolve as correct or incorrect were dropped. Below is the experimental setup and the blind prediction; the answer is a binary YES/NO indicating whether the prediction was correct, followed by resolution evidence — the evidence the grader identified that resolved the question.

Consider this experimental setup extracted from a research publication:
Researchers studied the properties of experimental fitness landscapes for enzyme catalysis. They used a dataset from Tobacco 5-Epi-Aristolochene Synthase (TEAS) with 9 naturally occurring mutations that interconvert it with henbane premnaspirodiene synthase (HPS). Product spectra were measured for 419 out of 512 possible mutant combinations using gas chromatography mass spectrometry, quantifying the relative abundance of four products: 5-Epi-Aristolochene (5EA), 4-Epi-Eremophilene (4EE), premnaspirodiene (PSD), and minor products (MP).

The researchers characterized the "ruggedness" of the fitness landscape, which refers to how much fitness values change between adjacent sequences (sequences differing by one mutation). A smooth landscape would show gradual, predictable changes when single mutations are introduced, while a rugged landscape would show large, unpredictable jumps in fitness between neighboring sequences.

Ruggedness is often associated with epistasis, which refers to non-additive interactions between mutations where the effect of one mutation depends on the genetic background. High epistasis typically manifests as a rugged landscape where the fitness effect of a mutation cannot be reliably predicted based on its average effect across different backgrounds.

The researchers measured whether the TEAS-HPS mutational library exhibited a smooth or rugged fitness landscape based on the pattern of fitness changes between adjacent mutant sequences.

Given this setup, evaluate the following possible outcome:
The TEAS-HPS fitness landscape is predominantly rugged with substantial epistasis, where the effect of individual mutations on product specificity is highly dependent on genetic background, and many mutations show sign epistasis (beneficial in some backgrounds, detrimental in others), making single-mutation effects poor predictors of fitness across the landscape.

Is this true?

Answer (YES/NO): YES